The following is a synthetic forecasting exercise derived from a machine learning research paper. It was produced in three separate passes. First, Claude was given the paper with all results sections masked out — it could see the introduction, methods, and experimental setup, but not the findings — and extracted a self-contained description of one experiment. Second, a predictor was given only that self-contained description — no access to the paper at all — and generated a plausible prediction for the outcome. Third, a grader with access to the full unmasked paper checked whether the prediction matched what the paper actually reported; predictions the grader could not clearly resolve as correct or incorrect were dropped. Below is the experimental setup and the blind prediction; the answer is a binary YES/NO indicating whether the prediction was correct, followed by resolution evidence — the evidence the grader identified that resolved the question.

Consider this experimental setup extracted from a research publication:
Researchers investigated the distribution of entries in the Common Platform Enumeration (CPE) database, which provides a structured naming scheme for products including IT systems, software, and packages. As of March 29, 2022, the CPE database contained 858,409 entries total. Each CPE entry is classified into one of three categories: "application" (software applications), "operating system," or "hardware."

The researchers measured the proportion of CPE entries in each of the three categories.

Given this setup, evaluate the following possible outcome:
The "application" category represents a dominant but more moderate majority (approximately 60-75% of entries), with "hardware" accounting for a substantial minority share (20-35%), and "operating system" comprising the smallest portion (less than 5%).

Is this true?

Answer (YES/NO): NO